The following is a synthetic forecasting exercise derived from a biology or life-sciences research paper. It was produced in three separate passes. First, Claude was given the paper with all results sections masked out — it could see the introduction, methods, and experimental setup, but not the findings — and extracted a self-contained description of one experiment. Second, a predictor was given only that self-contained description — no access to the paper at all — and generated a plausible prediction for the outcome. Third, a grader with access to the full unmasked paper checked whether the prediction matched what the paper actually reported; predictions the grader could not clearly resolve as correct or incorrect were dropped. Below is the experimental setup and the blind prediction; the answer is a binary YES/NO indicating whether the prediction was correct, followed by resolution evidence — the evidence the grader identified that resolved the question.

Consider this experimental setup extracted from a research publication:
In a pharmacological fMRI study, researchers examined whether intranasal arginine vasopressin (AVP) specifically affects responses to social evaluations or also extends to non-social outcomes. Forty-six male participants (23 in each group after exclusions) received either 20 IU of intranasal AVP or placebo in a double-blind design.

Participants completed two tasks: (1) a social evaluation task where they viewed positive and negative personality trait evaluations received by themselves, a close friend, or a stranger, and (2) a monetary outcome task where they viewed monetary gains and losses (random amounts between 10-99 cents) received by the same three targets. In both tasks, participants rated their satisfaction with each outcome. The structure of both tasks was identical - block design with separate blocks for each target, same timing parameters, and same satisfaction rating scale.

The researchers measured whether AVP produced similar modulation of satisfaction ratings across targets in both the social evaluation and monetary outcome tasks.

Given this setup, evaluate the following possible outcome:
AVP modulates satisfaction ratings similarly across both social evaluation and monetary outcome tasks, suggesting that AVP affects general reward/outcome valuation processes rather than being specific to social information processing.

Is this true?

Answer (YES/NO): NO